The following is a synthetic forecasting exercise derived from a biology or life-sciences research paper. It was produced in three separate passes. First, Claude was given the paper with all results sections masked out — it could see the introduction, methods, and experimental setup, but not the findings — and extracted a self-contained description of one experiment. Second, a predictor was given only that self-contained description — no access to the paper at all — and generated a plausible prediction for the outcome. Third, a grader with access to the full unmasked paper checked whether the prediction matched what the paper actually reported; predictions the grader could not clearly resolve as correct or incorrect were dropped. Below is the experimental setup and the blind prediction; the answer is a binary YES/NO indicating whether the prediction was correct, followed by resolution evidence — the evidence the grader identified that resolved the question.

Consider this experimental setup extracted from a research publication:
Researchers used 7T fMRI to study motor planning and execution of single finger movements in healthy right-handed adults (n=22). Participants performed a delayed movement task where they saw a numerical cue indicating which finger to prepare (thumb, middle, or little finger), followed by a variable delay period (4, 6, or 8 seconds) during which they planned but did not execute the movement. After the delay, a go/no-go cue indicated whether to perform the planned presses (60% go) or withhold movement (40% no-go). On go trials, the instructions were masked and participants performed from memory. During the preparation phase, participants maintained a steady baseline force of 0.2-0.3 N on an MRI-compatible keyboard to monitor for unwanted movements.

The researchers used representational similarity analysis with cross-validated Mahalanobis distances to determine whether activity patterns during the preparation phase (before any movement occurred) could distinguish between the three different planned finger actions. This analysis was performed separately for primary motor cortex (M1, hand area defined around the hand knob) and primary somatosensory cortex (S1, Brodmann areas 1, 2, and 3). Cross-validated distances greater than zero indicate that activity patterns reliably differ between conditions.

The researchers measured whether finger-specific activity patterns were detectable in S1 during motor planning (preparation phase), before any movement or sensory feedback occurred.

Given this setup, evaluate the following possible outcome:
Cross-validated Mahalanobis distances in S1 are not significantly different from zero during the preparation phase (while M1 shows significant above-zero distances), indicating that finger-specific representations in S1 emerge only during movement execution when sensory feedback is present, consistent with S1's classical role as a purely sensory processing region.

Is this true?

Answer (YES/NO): NO